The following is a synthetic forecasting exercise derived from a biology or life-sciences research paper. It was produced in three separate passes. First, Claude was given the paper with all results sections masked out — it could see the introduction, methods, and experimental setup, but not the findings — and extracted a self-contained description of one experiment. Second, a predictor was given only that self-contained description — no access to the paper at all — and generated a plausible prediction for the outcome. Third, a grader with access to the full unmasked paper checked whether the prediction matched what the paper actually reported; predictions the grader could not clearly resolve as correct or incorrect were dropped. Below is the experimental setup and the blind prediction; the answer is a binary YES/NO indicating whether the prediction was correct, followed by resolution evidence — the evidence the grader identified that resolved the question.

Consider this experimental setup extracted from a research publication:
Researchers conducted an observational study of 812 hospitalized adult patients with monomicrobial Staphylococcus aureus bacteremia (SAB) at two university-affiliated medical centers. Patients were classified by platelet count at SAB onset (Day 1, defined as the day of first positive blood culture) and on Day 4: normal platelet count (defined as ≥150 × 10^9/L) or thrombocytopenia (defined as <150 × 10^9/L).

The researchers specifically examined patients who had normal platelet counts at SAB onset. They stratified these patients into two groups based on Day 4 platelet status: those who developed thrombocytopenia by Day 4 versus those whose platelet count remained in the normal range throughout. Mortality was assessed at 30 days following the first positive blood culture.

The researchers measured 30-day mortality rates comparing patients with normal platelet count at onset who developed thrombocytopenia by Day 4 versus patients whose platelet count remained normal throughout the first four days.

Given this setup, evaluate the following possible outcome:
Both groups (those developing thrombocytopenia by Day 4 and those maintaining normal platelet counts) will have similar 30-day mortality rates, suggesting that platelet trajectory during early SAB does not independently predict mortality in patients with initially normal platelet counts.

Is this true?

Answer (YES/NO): NO